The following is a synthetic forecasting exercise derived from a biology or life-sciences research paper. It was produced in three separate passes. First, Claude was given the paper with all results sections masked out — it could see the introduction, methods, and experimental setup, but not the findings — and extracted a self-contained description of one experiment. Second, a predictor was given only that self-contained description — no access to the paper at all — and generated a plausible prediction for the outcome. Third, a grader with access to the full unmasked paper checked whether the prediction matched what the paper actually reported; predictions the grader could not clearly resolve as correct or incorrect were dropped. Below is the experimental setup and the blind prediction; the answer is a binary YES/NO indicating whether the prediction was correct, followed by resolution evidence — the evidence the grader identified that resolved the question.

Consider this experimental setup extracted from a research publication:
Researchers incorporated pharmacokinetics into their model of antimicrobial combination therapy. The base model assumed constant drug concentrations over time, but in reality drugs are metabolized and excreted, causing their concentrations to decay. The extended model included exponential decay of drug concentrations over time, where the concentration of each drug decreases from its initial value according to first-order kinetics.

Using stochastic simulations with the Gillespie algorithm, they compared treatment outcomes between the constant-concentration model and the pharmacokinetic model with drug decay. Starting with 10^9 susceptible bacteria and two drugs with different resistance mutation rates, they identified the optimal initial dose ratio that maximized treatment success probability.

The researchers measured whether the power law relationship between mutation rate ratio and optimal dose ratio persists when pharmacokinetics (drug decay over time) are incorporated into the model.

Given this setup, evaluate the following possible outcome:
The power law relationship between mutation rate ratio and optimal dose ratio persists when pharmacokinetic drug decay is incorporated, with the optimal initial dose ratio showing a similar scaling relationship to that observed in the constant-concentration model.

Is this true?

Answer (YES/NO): YES